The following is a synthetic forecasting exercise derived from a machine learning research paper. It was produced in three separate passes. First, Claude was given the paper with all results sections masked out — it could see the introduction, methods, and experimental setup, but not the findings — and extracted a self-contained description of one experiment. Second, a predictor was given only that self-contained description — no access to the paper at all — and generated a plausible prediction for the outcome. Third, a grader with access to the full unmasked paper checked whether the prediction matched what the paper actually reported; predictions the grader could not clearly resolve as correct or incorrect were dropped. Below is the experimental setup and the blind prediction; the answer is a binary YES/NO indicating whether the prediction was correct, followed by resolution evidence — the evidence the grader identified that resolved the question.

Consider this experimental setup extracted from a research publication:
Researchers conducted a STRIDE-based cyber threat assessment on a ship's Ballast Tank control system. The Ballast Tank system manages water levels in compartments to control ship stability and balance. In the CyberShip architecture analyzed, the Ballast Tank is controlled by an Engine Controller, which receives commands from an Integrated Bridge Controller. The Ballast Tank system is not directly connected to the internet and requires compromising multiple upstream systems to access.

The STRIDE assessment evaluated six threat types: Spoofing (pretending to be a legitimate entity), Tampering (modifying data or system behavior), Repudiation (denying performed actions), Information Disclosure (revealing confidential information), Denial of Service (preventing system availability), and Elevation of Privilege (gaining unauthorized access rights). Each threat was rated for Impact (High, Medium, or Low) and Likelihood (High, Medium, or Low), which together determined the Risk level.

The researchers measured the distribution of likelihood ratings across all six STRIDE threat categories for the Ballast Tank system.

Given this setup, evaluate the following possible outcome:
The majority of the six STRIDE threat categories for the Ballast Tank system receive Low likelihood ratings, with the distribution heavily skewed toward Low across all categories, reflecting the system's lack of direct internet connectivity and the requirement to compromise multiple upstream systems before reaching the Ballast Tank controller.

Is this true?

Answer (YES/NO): YES